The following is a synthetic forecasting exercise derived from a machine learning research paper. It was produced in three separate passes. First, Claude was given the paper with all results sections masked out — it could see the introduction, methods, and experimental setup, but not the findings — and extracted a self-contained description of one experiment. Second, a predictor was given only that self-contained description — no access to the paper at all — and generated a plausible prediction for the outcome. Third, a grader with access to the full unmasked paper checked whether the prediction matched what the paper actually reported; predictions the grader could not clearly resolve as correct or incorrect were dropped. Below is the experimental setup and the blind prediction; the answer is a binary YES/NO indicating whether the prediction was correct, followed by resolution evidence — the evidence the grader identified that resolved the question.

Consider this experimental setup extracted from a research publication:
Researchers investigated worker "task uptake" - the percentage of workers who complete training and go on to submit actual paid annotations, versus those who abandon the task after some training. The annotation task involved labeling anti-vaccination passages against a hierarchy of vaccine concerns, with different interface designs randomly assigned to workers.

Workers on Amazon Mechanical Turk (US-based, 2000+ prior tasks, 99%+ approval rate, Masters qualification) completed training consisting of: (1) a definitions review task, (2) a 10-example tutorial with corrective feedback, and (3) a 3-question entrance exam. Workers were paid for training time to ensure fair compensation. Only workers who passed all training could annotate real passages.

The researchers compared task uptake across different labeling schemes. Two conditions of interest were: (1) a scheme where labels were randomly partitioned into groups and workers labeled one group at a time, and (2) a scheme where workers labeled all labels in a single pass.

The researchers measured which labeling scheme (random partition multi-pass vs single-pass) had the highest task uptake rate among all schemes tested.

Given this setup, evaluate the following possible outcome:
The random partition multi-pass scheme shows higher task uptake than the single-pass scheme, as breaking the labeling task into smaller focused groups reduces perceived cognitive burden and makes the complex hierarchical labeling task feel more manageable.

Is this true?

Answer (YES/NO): YES